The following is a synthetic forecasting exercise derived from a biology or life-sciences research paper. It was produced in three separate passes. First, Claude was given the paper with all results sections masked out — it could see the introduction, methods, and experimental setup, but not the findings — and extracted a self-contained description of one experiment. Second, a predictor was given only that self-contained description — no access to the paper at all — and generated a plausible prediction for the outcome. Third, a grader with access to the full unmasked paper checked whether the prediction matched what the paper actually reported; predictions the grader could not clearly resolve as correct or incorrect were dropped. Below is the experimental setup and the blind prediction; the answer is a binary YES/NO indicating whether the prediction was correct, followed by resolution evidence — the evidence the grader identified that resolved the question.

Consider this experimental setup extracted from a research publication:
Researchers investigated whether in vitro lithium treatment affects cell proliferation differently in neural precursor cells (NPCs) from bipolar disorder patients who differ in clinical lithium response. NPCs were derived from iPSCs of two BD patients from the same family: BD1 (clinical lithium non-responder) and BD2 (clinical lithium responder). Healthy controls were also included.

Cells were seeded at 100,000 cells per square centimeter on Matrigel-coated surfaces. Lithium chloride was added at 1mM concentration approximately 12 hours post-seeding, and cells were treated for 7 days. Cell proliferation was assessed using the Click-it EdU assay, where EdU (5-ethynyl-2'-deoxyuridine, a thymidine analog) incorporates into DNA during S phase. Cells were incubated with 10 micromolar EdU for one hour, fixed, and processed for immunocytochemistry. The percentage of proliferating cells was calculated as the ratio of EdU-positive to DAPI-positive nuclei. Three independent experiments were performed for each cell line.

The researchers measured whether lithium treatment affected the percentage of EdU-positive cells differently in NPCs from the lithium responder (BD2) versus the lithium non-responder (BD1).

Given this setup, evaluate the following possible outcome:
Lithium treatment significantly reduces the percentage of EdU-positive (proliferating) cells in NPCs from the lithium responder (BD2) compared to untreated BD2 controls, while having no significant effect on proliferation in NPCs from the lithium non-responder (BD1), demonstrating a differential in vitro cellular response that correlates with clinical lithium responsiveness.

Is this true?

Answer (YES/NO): NO